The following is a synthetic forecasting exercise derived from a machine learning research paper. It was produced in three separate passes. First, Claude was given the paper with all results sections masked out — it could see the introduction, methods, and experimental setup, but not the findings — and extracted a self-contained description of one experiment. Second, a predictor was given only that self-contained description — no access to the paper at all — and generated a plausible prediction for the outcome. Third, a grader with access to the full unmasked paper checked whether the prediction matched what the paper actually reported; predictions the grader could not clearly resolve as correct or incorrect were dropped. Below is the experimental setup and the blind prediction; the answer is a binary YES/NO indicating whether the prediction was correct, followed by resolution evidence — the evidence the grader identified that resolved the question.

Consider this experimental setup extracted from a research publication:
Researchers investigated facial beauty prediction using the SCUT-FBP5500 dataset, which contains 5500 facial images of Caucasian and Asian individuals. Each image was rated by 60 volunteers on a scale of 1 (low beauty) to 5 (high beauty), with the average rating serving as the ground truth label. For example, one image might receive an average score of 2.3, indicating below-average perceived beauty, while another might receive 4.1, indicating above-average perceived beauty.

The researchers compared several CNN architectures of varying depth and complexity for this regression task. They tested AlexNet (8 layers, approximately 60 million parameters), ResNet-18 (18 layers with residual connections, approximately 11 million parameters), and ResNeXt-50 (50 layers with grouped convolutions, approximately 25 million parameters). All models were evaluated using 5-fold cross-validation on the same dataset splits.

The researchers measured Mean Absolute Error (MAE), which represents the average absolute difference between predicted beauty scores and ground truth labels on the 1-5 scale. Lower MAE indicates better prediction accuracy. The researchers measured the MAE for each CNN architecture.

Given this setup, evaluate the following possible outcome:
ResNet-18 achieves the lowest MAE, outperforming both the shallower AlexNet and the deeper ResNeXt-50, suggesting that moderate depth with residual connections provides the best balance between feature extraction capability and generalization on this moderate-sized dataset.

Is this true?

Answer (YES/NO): NO